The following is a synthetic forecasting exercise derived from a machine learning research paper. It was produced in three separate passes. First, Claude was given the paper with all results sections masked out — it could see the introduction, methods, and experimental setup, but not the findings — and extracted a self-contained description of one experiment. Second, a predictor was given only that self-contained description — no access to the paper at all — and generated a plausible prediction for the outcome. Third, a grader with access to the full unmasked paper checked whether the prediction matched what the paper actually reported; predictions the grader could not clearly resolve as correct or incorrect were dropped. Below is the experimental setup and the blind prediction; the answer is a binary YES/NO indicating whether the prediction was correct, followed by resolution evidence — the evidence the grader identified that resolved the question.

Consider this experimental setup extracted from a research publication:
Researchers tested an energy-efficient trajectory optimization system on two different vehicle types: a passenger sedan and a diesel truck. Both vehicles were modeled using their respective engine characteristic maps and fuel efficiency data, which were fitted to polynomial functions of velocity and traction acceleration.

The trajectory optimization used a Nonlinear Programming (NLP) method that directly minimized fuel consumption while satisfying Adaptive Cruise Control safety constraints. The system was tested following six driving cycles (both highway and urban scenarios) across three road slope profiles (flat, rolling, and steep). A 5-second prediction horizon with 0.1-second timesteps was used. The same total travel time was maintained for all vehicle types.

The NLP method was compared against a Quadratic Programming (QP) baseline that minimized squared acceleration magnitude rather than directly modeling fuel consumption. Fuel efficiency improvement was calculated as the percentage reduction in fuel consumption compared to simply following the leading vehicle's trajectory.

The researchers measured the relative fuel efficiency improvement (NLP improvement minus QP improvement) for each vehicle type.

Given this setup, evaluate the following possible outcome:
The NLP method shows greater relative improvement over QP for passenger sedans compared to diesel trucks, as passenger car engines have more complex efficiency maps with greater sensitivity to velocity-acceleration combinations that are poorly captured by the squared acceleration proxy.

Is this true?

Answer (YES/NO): NO